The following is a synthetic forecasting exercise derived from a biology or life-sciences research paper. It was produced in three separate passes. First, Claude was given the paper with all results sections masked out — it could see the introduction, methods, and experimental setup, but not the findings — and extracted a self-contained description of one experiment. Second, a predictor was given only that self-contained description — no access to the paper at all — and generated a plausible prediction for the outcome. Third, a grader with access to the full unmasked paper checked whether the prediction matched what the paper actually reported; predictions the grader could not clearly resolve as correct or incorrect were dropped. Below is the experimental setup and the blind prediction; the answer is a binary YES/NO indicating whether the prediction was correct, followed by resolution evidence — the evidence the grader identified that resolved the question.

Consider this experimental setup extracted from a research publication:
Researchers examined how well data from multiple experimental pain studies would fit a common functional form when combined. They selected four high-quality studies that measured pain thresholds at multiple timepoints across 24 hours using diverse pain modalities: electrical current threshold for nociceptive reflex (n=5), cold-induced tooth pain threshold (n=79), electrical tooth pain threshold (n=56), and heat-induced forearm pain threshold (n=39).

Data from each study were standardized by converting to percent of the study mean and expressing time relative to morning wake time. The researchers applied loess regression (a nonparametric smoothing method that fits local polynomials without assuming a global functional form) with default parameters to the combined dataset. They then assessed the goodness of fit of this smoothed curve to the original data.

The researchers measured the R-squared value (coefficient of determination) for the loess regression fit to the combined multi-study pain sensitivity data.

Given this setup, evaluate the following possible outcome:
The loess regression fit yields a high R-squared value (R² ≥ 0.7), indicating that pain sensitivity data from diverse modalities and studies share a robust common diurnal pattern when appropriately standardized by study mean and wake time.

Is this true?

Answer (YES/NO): NO